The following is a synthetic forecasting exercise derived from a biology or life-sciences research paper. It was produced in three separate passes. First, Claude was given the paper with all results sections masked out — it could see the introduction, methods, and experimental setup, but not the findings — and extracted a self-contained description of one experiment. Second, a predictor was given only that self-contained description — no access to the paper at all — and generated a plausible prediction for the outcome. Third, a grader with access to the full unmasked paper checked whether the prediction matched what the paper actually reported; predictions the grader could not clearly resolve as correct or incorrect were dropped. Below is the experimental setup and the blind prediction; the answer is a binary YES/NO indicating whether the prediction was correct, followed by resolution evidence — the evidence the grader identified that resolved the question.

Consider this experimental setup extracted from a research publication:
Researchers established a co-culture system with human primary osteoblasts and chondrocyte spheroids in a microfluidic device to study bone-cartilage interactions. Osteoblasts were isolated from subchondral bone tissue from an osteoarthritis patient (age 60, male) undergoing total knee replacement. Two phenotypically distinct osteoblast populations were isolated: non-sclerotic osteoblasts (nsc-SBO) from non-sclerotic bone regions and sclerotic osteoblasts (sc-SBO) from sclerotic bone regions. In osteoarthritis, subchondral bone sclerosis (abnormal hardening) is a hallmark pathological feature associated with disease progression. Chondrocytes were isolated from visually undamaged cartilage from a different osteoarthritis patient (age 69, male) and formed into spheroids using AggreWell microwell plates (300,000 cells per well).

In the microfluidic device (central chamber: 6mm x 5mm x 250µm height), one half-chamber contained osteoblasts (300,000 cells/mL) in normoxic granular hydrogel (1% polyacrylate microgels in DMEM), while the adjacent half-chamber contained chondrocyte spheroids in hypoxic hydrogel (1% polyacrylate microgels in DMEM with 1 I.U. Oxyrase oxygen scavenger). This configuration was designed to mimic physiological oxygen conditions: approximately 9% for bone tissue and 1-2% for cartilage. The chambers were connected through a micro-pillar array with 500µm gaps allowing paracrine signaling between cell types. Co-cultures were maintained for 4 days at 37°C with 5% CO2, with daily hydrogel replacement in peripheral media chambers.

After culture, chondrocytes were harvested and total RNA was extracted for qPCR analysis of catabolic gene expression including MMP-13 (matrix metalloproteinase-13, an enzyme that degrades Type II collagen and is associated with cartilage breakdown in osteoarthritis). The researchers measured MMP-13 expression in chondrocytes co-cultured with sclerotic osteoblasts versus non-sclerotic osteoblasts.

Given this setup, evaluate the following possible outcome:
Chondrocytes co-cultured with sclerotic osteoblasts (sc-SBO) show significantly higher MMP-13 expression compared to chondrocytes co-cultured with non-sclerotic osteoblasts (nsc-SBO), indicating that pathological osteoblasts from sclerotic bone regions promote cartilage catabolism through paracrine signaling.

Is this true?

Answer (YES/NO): YES